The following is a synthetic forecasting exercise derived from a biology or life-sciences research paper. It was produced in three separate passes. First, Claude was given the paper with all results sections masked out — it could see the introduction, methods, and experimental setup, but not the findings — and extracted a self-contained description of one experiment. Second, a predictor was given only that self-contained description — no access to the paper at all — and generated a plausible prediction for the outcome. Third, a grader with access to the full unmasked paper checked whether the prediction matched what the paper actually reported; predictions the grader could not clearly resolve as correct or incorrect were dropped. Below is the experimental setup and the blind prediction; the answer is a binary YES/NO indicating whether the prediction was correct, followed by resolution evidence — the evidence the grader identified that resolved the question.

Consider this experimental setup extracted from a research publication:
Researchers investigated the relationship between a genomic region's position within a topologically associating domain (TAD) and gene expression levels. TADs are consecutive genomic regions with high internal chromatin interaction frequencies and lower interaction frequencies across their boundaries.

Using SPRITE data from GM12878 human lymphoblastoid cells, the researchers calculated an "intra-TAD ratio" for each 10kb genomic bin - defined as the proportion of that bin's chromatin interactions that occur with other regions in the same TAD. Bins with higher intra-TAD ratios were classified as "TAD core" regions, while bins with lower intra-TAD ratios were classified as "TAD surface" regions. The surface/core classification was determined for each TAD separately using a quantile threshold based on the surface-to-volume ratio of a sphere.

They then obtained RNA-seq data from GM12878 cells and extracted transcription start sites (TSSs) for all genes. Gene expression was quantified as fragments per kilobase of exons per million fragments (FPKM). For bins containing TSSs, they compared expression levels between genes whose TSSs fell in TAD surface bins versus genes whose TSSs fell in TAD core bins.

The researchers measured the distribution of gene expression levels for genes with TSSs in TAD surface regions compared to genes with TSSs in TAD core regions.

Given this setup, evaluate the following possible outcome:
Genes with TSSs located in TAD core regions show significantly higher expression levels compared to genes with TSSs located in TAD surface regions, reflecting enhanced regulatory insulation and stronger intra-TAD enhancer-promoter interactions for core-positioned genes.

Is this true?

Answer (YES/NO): NO